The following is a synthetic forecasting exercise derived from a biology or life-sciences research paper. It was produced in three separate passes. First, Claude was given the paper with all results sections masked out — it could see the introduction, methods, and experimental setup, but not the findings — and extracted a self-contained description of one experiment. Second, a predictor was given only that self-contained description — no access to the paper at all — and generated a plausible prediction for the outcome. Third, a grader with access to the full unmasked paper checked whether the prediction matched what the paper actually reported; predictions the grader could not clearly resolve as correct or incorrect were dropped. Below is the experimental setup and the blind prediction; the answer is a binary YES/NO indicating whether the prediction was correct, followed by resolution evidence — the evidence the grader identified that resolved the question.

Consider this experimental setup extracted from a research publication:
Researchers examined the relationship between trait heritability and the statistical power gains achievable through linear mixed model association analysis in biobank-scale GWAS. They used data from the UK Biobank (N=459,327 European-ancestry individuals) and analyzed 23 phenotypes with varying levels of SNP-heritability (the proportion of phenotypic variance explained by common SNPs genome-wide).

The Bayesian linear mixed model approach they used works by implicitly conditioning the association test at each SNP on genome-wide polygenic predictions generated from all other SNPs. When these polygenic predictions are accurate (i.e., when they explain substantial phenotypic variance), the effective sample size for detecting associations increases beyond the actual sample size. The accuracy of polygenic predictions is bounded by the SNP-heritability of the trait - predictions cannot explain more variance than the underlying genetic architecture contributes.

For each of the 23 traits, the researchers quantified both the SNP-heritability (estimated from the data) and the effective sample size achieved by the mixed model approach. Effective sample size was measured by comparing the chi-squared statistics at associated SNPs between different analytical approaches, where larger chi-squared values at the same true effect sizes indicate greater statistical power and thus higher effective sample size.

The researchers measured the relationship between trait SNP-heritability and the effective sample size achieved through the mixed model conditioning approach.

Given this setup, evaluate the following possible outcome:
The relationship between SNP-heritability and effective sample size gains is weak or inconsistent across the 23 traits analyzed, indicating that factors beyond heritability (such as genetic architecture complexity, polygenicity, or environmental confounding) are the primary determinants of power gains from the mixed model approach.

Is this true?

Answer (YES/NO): NO